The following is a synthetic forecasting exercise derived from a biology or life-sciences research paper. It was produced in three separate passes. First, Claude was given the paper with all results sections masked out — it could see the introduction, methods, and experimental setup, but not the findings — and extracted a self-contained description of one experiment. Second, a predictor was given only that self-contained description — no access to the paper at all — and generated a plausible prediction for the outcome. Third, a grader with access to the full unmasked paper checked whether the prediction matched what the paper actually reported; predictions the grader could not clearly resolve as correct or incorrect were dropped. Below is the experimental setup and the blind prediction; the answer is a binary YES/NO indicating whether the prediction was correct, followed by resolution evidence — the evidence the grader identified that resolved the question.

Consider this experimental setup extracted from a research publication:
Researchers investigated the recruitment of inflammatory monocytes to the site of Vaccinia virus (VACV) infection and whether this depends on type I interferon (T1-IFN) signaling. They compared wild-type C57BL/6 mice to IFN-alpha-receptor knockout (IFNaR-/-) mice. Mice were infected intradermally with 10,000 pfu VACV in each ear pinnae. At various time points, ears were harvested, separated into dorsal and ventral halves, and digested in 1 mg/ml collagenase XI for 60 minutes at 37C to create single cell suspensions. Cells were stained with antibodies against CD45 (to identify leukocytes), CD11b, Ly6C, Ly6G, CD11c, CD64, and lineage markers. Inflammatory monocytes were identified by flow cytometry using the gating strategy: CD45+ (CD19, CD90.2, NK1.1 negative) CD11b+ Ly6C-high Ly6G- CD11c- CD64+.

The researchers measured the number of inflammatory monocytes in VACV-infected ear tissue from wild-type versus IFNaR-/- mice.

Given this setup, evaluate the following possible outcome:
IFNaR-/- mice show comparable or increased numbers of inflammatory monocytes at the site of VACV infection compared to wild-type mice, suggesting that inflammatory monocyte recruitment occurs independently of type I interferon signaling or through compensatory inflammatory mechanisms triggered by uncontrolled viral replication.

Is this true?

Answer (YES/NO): NO